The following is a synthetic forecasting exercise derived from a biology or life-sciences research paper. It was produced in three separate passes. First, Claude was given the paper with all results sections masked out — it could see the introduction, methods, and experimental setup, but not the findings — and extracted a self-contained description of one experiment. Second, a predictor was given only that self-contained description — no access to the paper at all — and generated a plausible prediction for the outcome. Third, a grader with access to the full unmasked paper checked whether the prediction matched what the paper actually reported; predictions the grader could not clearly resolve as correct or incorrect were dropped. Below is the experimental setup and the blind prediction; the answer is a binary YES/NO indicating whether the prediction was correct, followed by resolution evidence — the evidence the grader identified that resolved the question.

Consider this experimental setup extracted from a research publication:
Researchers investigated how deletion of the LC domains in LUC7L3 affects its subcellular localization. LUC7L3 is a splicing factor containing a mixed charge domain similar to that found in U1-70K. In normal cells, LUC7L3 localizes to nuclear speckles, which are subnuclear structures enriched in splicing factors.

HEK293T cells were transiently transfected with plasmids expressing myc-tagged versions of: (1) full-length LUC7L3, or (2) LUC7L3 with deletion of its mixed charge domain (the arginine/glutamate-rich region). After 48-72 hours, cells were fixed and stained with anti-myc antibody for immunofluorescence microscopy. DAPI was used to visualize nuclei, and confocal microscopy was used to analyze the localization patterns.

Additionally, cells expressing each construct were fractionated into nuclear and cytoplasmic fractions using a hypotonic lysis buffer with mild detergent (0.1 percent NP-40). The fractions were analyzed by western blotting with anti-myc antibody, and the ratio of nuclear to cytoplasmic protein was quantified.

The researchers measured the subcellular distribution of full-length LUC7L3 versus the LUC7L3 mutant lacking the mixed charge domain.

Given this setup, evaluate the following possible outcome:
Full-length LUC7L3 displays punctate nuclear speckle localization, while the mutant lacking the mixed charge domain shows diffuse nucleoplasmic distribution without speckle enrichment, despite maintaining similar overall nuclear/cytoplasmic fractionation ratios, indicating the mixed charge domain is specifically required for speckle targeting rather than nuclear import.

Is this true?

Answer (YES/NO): NO